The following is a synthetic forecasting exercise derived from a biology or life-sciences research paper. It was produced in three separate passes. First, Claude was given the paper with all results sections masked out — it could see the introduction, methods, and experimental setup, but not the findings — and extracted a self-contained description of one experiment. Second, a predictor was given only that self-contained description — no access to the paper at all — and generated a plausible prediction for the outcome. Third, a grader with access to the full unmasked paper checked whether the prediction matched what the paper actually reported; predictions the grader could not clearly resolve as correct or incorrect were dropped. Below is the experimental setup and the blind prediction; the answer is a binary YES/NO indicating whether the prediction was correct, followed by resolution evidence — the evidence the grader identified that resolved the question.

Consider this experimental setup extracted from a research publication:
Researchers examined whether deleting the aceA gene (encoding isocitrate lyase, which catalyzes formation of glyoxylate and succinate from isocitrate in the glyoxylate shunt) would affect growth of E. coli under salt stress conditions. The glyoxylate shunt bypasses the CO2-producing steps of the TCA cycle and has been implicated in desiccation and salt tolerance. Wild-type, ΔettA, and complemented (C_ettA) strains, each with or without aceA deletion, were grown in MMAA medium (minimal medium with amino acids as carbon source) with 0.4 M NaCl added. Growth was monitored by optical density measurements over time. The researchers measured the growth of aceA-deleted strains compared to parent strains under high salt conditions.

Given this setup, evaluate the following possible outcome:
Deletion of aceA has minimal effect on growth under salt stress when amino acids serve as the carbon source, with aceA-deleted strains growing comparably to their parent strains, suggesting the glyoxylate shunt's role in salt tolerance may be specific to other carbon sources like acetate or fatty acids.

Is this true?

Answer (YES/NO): NO